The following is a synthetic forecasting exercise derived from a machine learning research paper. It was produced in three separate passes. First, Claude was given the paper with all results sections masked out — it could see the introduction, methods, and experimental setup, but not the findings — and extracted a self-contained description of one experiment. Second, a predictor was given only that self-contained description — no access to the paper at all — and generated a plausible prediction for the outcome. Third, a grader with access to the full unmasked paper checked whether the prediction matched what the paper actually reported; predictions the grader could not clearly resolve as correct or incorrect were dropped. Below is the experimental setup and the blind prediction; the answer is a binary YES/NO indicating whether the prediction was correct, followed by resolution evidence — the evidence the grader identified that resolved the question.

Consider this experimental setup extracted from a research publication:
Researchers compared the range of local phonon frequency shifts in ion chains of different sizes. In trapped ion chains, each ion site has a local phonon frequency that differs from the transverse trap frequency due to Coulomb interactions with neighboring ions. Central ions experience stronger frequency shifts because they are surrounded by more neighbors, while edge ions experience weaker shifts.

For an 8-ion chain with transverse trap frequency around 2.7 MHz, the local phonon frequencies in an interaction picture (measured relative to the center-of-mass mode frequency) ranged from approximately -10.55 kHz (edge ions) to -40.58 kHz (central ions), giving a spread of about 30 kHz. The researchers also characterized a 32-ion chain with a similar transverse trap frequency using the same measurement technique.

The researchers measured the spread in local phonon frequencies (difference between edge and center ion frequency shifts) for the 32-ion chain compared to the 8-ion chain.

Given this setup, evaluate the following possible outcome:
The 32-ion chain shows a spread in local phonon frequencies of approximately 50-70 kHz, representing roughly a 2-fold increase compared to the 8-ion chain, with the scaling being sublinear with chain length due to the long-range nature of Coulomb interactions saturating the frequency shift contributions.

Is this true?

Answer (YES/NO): NO